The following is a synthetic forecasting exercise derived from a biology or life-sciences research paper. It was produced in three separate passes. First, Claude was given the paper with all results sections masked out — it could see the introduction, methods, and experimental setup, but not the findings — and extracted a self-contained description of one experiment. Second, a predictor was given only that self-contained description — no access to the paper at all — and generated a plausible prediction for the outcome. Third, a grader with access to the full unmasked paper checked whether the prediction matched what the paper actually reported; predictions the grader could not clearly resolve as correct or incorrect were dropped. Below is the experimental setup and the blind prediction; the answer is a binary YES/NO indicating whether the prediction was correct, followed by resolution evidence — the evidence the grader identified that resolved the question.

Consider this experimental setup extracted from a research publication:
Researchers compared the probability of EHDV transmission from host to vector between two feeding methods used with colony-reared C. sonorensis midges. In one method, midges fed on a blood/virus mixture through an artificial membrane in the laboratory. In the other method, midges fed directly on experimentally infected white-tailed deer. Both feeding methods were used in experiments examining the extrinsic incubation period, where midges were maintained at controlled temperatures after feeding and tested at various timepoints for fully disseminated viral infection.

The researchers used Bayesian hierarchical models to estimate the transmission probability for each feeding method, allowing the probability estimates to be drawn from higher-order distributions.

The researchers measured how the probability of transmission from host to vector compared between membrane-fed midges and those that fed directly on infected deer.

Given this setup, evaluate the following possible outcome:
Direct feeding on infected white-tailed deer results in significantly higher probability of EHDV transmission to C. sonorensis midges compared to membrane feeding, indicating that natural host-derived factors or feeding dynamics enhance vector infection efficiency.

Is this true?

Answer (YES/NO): NO